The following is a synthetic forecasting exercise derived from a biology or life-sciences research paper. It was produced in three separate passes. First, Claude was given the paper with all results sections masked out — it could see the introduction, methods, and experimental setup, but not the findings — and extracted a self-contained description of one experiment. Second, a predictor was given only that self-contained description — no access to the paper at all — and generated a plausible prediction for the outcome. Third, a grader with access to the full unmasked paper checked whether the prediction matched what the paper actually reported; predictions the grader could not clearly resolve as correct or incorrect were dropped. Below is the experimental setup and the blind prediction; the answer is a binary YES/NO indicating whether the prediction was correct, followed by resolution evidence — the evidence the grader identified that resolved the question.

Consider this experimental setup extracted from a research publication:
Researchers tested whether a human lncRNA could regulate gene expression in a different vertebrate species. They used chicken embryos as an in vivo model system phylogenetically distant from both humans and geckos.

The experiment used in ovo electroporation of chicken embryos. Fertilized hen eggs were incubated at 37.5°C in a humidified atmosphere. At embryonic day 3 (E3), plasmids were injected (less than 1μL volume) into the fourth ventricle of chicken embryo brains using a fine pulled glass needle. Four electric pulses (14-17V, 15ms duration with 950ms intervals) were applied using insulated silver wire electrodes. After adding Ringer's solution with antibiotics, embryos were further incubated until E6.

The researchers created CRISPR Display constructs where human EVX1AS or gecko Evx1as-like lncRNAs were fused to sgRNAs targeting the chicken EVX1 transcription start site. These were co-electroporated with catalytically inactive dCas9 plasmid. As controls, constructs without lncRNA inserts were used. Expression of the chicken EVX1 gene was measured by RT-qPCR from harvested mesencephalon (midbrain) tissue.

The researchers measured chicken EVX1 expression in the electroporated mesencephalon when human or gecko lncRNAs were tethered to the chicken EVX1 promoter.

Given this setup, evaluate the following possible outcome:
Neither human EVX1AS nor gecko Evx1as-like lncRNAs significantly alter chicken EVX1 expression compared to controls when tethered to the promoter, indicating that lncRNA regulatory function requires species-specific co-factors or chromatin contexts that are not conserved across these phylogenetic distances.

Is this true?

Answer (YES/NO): NO